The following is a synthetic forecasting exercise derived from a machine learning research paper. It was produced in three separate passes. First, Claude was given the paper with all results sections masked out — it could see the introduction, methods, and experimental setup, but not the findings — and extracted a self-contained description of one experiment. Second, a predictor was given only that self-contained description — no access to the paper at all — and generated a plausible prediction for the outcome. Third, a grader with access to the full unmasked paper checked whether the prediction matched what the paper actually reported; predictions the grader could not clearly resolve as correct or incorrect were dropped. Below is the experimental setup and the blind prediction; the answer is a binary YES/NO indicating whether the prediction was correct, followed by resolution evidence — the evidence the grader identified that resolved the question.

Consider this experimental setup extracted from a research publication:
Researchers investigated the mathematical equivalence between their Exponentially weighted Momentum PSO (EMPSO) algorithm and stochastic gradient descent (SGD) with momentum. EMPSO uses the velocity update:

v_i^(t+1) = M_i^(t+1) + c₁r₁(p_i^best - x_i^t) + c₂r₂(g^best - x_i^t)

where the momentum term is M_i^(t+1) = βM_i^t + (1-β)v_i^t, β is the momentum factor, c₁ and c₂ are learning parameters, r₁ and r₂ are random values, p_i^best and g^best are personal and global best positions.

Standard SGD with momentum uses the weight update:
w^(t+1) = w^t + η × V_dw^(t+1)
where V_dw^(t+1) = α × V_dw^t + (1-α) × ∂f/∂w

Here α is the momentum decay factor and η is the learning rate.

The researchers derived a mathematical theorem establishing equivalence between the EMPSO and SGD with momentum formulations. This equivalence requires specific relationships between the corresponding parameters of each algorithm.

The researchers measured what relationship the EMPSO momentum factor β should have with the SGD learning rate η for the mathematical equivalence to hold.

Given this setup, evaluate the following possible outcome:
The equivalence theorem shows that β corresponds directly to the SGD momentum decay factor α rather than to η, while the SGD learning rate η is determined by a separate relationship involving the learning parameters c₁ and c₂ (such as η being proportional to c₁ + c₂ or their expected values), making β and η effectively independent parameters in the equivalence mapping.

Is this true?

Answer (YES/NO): NO